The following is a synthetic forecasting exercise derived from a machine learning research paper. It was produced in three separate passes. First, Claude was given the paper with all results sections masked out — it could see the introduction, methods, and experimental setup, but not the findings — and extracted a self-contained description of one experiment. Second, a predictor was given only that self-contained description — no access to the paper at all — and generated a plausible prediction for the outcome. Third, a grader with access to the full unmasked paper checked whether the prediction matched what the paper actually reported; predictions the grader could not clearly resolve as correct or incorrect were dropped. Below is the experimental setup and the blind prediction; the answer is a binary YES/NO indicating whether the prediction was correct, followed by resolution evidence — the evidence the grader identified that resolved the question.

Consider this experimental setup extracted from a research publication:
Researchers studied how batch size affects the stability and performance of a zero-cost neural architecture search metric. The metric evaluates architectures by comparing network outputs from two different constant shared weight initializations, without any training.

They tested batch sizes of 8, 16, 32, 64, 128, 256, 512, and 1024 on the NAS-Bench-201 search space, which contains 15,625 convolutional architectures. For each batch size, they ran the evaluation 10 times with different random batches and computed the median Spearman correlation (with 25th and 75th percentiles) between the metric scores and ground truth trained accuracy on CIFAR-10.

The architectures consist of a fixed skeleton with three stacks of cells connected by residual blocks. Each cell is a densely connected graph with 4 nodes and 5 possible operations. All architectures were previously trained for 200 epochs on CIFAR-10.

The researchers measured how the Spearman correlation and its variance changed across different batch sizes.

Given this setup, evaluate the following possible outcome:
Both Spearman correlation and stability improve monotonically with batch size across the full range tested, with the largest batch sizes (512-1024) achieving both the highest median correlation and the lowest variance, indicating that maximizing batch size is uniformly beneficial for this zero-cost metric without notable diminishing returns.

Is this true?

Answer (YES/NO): NO